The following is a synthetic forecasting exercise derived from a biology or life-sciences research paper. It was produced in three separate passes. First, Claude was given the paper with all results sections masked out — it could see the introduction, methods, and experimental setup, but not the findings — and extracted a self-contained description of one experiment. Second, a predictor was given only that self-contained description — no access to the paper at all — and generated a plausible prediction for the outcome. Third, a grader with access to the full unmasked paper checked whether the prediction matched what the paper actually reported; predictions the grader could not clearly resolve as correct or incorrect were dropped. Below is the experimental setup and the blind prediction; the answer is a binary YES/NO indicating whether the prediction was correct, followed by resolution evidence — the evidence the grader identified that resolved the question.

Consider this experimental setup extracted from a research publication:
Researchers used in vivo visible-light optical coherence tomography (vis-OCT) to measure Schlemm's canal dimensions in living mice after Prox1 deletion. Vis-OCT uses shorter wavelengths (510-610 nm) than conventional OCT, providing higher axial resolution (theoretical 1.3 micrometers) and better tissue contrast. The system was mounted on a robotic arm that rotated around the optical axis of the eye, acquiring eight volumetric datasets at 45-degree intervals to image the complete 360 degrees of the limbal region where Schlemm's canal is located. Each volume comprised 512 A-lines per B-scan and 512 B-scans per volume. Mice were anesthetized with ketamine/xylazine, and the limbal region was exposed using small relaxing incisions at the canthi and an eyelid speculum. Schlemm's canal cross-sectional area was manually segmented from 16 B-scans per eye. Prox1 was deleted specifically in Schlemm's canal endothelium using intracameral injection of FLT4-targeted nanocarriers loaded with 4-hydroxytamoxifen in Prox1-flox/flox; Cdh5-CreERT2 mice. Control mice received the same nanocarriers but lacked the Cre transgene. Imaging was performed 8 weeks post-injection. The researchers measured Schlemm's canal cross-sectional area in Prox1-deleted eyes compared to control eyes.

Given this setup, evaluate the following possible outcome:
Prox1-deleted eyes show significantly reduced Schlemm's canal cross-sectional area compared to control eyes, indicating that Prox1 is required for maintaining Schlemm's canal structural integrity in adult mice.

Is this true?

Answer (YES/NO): NO